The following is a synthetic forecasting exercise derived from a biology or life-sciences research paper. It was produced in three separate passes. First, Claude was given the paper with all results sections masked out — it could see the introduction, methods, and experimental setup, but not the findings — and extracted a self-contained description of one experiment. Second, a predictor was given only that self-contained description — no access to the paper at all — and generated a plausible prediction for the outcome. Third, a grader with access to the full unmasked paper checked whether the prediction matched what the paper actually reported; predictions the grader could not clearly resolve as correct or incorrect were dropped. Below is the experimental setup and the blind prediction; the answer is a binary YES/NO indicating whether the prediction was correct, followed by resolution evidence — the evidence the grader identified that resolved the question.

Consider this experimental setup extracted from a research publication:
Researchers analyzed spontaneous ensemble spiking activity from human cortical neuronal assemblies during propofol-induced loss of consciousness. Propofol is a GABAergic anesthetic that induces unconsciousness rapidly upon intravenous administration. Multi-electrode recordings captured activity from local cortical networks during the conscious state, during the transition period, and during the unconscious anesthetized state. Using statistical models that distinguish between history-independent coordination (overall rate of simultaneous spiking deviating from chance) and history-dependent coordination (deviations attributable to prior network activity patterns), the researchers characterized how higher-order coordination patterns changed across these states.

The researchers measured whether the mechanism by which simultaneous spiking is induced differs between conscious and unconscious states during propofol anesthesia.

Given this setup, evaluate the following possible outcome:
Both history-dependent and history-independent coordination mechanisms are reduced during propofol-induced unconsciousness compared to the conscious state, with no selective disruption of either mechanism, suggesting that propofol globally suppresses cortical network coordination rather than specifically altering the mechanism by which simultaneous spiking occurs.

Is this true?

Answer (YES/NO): NO